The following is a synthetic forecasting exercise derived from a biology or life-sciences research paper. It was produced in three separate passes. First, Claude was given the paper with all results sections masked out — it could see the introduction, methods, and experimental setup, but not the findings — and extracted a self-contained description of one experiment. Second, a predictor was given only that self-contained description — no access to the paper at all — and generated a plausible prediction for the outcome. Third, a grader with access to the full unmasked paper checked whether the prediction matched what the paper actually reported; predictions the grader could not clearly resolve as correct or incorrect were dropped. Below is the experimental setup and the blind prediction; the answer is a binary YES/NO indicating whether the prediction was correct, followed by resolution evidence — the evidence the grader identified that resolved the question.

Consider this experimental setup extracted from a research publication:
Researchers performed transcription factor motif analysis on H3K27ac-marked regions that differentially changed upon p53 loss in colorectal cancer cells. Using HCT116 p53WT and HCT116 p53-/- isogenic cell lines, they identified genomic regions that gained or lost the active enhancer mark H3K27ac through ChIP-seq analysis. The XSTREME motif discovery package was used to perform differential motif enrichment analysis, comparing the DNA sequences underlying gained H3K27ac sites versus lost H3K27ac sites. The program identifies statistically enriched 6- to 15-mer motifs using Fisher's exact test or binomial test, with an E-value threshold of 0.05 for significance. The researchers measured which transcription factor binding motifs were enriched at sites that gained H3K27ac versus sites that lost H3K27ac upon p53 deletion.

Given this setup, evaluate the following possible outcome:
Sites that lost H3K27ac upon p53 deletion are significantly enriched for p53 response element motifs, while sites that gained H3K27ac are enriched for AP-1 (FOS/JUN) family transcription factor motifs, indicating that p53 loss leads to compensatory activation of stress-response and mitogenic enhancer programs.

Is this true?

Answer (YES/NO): NO